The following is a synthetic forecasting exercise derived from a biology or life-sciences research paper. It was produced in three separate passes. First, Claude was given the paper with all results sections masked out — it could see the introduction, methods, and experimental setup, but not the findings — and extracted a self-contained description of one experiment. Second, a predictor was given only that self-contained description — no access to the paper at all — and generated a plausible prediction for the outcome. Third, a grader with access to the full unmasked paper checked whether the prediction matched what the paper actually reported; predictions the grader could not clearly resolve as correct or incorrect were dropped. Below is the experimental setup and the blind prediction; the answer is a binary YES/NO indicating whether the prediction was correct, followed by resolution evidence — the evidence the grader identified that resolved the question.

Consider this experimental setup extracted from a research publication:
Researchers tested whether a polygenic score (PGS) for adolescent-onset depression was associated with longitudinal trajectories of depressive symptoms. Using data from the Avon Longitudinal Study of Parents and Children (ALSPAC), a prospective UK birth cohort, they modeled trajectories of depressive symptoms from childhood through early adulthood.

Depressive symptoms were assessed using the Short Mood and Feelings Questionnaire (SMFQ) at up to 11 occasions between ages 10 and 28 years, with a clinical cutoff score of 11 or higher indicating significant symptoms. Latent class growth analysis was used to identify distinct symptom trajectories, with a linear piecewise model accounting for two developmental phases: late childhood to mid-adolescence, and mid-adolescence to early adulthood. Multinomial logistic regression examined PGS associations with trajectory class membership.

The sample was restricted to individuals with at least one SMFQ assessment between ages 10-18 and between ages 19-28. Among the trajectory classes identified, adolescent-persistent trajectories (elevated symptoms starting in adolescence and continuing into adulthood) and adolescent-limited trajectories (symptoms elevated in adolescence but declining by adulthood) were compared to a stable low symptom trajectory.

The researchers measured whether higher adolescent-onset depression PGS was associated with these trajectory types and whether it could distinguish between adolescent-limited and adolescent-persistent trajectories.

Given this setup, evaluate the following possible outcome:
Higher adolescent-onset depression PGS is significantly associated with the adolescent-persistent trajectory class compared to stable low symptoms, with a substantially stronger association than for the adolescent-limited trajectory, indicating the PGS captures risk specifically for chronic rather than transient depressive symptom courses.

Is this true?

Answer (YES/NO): NO